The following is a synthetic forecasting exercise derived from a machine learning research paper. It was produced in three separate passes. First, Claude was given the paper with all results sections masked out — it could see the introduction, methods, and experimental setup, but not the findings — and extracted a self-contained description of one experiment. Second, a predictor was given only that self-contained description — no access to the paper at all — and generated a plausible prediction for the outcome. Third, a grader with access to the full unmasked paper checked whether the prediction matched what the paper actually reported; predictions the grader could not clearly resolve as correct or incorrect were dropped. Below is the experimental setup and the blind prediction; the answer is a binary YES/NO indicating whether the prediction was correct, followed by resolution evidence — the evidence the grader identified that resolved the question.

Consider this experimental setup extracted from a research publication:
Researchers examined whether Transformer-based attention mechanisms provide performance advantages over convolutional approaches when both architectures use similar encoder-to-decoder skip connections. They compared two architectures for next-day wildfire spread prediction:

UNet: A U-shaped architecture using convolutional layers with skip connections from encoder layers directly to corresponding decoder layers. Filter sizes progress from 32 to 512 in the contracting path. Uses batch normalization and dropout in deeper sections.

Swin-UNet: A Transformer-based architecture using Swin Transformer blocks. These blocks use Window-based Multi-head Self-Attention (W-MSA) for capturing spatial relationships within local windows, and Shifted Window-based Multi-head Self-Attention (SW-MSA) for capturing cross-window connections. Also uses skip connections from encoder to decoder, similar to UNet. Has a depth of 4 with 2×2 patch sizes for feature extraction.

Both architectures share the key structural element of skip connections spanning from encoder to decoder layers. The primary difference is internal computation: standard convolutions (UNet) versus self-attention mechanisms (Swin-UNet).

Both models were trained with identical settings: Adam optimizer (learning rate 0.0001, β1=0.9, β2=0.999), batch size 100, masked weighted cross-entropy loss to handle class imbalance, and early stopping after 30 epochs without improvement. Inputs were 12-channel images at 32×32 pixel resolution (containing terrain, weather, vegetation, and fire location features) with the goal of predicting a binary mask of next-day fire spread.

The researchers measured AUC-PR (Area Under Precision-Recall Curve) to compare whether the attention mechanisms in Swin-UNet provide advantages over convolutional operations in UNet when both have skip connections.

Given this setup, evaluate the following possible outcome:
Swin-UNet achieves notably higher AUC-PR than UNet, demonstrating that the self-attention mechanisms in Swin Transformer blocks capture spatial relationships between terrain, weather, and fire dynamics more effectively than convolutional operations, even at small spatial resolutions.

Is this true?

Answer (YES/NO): NO